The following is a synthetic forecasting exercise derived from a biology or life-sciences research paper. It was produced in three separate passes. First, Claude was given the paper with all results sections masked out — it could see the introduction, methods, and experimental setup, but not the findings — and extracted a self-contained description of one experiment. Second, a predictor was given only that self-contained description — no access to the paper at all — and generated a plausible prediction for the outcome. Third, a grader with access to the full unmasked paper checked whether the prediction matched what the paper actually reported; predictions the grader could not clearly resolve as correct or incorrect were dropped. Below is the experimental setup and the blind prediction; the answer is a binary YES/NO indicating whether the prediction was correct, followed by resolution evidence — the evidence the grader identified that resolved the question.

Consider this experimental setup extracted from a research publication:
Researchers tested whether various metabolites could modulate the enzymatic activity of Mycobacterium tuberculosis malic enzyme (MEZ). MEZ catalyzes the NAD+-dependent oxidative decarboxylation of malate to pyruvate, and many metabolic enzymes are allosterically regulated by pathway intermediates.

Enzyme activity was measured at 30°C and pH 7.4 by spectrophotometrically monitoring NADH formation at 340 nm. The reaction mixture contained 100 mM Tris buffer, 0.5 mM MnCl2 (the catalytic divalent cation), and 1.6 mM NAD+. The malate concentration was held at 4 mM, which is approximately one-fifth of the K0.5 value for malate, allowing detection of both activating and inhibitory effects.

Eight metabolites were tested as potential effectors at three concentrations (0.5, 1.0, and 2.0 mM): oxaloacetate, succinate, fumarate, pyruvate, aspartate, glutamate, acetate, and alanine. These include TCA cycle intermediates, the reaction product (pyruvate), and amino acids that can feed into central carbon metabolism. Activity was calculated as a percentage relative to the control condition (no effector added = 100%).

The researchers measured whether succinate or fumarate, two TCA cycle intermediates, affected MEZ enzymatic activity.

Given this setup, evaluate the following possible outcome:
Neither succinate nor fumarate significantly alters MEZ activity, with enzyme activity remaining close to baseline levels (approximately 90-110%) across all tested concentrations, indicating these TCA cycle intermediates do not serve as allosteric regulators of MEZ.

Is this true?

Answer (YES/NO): NO